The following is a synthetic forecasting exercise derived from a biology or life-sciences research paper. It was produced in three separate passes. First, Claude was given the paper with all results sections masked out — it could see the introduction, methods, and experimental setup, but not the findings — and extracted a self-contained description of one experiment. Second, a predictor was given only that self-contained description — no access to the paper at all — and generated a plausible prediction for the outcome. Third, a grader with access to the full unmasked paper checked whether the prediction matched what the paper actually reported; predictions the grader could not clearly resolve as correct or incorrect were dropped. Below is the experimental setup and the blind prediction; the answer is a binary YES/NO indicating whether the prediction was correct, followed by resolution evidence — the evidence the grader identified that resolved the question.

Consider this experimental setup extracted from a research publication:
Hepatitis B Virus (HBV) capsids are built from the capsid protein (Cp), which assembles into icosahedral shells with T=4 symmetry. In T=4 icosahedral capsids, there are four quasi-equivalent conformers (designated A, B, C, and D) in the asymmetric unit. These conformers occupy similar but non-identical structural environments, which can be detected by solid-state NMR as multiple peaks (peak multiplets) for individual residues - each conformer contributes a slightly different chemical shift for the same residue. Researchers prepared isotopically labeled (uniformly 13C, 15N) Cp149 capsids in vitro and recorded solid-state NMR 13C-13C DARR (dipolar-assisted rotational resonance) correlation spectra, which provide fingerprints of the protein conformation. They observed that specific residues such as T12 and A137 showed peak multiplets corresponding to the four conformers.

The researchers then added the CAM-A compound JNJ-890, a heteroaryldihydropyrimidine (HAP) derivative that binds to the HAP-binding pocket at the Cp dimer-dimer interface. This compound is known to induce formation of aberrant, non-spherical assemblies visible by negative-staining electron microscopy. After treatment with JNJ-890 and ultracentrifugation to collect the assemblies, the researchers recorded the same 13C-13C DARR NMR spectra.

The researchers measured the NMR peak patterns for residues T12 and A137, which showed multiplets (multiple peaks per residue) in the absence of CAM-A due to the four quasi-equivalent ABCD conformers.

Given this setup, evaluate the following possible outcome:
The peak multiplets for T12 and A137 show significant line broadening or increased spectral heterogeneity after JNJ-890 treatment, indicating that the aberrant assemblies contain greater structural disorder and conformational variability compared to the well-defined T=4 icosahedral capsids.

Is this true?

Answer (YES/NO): NO